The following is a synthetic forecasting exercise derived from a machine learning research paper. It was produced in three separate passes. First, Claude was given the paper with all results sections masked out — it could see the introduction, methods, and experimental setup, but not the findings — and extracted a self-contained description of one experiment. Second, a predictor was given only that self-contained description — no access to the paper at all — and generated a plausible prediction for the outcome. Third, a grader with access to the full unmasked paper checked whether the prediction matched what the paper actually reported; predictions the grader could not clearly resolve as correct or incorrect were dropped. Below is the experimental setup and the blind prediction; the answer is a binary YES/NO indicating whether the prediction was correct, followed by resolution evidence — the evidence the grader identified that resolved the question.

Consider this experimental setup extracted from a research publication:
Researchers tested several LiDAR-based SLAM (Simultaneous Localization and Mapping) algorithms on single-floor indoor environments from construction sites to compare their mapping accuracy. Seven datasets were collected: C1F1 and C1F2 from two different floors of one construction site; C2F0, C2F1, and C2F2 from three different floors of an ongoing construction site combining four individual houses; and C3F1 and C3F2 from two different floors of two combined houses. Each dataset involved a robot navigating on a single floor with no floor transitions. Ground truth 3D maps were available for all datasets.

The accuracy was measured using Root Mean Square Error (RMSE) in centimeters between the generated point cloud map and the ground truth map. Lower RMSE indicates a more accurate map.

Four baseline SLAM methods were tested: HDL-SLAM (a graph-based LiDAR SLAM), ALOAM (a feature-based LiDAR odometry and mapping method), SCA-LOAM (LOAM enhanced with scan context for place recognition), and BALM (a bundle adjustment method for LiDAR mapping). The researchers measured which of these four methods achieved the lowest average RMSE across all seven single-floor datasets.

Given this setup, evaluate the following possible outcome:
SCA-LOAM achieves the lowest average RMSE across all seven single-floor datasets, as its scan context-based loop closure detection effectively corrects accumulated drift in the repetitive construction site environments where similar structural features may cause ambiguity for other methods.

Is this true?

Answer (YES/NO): NO